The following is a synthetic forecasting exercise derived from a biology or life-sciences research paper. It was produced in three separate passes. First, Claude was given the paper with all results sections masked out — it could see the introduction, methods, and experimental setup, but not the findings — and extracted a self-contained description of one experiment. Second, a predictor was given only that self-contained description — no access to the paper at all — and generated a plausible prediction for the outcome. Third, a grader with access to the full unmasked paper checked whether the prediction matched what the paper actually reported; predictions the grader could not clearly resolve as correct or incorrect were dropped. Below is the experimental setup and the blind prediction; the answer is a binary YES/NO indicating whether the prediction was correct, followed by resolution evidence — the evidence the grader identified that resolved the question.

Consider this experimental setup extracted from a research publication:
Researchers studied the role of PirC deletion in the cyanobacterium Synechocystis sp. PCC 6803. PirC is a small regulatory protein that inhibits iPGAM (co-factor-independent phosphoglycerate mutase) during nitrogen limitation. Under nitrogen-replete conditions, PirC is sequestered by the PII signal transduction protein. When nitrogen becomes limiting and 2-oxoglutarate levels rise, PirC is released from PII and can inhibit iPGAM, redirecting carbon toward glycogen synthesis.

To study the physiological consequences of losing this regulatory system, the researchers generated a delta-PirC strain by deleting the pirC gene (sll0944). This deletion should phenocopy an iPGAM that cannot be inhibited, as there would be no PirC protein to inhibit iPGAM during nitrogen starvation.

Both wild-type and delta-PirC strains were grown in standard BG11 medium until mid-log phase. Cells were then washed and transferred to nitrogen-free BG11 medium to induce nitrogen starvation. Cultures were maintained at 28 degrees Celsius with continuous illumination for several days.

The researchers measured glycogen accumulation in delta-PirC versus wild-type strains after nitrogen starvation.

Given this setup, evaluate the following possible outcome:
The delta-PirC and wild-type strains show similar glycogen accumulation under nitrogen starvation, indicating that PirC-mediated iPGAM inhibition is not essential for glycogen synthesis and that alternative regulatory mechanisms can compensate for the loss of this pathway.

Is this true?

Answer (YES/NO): NO